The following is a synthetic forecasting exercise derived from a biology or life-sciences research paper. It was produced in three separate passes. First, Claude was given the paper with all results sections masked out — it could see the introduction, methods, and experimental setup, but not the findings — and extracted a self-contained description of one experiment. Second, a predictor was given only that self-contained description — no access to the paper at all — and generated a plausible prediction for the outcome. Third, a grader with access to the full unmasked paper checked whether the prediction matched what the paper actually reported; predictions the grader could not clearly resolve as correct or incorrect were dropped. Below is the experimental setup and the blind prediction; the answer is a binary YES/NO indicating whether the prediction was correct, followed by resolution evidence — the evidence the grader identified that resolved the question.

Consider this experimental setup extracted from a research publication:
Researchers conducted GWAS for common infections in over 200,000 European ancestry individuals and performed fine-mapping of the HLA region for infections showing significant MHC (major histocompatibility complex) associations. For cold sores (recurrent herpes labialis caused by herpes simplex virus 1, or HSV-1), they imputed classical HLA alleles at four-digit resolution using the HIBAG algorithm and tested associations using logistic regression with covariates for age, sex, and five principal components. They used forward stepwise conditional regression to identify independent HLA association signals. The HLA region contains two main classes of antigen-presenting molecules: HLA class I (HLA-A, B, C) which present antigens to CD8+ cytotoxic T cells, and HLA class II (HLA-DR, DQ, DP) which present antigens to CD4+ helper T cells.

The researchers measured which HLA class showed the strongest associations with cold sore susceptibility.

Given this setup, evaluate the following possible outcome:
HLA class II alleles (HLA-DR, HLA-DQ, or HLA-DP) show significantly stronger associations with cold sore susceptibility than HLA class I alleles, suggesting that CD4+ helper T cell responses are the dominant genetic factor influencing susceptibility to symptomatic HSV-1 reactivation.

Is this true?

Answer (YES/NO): NO